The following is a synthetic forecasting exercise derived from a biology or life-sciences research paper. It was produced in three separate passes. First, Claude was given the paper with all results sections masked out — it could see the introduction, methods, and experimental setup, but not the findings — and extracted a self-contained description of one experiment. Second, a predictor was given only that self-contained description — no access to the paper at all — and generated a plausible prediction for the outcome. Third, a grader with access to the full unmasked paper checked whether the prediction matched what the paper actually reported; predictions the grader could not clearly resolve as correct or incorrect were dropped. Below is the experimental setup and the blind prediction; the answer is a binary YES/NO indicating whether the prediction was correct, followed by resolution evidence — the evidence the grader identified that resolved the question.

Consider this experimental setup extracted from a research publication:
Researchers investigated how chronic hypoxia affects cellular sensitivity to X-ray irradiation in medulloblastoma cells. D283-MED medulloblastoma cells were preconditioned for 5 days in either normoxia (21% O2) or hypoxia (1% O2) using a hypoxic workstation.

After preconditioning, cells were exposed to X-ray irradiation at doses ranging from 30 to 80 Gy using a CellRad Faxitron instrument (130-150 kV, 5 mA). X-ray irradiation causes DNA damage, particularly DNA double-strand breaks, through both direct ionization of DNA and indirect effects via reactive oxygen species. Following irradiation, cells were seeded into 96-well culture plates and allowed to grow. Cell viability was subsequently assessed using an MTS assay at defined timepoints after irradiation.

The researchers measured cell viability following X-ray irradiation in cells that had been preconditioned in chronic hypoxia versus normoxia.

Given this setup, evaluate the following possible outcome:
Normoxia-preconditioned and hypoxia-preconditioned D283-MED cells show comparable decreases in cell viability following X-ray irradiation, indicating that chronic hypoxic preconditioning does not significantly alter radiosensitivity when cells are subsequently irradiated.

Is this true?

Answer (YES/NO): NO